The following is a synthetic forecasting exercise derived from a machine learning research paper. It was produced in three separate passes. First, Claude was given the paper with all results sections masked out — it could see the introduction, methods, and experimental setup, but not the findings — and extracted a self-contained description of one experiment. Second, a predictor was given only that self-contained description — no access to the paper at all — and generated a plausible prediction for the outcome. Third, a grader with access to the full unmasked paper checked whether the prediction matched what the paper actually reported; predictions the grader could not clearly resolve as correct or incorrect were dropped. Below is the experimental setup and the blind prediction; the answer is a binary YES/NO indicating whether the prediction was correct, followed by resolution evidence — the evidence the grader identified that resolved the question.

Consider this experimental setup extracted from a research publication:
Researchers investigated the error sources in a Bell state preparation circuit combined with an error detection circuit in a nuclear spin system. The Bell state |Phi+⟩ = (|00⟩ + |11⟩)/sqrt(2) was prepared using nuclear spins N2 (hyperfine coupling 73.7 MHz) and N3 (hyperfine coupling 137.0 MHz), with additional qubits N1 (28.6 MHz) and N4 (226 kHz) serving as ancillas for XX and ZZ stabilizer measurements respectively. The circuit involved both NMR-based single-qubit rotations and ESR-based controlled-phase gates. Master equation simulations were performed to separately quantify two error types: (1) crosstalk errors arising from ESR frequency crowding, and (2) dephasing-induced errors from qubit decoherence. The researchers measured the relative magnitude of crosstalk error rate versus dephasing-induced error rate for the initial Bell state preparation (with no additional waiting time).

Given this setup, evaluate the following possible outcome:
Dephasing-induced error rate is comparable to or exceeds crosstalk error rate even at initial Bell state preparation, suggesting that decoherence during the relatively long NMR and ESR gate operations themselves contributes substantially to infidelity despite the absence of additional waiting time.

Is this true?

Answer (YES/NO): YES